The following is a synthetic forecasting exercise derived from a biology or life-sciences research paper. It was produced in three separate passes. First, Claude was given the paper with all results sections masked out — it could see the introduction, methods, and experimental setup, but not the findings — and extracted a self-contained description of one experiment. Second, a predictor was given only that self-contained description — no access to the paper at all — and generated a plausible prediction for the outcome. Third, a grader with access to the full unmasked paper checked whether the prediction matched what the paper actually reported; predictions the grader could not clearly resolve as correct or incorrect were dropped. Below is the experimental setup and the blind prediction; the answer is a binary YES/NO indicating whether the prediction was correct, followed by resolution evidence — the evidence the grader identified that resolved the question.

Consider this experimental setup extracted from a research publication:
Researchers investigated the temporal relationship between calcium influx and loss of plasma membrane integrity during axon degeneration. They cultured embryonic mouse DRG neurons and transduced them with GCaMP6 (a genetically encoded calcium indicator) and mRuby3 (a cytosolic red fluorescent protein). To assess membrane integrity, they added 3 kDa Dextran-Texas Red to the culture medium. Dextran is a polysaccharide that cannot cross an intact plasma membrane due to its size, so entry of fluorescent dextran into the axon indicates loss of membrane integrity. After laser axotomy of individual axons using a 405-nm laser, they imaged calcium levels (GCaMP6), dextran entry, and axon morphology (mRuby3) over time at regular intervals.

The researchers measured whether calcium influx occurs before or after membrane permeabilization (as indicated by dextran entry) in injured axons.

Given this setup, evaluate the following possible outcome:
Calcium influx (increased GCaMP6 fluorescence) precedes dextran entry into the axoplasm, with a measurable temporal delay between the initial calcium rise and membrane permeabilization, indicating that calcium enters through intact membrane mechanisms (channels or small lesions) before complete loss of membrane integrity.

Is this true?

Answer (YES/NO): YES